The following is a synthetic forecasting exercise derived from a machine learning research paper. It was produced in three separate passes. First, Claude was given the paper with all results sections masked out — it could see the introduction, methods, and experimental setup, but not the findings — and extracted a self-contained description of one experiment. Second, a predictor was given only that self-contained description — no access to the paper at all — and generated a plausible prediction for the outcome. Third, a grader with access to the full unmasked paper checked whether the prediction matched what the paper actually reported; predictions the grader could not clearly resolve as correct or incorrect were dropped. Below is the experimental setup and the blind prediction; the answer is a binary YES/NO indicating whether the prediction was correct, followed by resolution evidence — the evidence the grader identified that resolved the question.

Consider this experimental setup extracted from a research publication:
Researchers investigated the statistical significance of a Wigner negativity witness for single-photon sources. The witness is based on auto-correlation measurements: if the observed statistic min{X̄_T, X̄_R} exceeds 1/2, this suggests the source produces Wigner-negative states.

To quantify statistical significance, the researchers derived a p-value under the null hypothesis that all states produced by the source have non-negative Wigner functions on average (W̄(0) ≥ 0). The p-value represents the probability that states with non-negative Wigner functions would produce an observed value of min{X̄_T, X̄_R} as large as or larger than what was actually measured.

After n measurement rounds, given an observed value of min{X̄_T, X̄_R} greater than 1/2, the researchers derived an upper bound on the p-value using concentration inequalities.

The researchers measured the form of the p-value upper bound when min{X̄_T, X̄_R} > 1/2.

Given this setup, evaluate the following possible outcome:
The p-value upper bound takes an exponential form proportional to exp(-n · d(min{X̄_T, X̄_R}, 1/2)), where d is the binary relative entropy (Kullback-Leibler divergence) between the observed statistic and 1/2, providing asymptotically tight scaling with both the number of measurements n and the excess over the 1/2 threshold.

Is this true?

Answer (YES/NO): NO